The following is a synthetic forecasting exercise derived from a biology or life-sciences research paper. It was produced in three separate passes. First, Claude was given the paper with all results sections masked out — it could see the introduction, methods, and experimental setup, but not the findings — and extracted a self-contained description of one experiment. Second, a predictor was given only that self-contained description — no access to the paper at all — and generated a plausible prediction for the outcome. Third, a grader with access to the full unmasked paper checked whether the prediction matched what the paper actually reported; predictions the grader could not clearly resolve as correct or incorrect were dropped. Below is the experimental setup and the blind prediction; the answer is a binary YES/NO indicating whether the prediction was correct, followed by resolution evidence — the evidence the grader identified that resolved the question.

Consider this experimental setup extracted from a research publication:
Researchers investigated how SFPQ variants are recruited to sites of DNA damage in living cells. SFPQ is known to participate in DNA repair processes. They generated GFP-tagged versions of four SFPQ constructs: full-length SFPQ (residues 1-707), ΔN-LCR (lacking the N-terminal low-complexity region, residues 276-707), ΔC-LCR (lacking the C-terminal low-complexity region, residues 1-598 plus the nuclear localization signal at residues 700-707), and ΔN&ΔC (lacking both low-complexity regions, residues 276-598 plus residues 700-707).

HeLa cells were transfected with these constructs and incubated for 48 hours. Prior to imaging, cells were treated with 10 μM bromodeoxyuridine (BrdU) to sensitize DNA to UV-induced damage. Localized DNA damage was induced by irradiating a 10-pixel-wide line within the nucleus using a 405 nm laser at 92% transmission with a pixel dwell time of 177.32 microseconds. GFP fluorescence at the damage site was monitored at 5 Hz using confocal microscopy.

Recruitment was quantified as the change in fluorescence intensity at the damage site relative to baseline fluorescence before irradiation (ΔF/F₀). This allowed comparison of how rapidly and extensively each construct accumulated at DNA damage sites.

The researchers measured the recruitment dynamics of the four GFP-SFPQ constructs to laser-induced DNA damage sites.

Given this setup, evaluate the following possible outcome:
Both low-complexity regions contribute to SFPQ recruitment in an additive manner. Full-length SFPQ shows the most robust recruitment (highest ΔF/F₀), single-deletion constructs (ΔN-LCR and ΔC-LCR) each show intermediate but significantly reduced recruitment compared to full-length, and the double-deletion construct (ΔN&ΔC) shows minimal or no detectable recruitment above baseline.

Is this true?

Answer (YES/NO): NO